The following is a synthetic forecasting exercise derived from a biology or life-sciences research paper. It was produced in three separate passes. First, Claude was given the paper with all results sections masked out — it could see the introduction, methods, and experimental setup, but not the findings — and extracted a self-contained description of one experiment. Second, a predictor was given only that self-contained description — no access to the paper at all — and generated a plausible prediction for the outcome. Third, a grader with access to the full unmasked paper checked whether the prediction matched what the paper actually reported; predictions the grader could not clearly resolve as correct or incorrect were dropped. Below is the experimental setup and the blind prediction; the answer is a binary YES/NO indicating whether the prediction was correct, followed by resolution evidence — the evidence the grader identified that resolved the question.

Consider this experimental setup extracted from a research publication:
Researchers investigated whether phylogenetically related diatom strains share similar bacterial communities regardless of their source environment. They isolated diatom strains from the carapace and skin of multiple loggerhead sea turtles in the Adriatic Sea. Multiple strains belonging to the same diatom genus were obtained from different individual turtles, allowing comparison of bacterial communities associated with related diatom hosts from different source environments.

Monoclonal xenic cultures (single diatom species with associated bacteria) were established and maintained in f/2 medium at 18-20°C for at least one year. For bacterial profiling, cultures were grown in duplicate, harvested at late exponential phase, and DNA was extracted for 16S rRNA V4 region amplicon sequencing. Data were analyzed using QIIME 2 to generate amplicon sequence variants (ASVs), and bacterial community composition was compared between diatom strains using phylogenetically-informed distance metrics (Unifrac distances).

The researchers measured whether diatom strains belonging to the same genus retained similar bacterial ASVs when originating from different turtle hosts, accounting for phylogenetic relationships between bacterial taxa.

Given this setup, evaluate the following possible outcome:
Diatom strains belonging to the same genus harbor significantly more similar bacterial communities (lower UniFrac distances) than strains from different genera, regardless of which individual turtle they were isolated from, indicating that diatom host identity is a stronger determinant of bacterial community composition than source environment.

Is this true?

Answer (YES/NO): NO